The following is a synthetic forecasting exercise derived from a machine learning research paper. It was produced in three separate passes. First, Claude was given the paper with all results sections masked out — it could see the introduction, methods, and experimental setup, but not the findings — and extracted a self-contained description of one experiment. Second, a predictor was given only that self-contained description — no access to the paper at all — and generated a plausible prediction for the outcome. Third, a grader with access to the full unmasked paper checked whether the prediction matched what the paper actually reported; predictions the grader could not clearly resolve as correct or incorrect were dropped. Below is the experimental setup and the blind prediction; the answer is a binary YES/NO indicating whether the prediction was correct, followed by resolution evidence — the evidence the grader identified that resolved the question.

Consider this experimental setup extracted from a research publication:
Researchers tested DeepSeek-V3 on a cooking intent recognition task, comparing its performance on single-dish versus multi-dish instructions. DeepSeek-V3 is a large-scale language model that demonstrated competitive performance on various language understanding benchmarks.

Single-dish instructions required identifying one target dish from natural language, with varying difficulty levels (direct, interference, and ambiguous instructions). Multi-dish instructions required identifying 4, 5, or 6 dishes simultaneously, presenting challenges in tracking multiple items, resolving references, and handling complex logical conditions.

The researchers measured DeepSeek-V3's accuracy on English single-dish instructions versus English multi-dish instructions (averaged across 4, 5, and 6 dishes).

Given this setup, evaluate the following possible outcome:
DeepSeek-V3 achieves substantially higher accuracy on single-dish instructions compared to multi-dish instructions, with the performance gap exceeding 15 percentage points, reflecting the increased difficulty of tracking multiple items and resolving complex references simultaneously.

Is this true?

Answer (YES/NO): YES